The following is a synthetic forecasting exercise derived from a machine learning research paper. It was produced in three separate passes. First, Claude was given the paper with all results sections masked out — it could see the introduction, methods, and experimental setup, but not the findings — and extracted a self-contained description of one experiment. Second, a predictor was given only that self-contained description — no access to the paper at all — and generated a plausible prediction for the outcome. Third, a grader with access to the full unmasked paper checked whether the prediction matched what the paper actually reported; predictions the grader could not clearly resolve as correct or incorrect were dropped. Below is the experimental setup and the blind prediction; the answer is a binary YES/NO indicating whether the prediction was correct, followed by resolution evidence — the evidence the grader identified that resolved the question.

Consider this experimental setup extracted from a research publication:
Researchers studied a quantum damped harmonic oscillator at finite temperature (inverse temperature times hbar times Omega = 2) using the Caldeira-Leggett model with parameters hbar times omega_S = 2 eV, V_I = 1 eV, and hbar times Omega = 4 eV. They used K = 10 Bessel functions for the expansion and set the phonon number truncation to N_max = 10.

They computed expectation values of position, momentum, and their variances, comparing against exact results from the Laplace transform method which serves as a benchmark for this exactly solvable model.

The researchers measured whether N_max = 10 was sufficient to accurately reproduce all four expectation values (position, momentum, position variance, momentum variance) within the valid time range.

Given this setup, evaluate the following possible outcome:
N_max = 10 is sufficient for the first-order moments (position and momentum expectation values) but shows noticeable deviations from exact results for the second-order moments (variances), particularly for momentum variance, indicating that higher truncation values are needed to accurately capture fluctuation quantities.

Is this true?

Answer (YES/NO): YES